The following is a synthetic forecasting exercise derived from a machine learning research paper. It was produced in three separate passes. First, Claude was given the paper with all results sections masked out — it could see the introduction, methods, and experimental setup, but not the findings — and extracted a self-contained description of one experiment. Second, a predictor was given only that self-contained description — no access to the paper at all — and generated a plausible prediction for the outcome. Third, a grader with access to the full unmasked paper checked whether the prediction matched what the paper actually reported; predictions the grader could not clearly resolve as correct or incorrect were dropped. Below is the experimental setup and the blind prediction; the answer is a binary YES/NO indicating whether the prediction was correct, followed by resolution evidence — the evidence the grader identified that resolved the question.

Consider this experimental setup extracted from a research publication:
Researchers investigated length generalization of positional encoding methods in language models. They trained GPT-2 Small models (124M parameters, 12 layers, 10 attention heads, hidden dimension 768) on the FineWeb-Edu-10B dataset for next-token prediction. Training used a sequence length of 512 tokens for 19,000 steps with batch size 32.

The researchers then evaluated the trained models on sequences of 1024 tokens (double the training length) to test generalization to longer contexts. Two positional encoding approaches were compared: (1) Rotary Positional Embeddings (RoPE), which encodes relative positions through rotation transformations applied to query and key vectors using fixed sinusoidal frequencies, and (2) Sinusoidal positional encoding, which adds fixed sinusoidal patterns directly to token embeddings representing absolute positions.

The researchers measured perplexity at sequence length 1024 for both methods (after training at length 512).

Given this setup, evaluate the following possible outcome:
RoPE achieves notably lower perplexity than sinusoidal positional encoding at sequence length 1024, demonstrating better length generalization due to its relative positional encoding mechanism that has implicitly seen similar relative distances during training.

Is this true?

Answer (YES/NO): YES